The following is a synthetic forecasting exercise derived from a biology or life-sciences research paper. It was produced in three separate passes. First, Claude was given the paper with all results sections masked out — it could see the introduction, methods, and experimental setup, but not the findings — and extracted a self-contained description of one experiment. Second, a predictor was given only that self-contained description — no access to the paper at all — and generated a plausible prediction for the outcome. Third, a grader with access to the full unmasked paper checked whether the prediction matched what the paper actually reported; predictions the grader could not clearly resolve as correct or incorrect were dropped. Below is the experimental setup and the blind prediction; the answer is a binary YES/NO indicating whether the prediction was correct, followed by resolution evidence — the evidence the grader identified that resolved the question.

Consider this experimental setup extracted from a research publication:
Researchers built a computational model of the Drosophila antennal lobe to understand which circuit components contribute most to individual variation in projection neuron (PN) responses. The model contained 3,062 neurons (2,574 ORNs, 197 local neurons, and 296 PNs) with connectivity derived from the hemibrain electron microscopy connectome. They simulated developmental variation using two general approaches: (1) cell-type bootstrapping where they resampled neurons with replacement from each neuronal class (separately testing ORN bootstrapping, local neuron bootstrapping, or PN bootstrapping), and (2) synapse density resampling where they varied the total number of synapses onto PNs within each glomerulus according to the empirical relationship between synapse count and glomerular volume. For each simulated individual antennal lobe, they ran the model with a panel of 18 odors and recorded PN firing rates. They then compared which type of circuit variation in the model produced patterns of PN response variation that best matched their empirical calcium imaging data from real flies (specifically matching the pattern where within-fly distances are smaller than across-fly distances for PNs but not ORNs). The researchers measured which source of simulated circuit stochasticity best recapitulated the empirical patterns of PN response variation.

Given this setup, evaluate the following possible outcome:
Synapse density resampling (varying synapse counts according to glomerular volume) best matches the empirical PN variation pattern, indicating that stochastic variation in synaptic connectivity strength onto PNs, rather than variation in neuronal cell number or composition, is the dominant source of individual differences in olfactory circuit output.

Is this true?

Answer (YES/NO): NO